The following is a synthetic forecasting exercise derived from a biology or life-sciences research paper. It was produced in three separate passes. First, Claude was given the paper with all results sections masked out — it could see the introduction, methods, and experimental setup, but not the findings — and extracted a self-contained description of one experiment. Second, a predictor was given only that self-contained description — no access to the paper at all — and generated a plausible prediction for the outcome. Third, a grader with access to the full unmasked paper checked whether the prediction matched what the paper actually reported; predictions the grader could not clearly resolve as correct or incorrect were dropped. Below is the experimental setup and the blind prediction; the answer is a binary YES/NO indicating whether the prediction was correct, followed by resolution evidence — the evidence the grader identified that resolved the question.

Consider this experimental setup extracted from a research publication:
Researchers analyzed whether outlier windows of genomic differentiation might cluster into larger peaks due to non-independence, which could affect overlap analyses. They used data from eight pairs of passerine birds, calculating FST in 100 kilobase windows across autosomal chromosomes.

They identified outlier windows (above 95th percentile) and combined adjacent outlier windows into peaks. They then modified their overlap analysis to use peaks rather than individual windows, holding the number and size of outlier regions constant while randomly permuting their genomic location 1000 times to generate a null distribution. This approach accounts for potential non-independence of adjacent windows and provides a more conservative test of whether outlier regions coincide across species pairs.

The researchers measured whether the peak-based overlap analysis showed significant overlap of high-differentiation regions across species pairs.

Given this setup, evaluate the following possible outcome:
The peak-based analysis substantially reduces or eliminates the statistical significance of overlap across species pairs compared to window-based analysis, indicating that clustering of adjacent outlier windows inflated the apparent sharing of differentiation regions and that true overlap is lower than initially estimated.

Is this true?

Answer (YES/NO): NO